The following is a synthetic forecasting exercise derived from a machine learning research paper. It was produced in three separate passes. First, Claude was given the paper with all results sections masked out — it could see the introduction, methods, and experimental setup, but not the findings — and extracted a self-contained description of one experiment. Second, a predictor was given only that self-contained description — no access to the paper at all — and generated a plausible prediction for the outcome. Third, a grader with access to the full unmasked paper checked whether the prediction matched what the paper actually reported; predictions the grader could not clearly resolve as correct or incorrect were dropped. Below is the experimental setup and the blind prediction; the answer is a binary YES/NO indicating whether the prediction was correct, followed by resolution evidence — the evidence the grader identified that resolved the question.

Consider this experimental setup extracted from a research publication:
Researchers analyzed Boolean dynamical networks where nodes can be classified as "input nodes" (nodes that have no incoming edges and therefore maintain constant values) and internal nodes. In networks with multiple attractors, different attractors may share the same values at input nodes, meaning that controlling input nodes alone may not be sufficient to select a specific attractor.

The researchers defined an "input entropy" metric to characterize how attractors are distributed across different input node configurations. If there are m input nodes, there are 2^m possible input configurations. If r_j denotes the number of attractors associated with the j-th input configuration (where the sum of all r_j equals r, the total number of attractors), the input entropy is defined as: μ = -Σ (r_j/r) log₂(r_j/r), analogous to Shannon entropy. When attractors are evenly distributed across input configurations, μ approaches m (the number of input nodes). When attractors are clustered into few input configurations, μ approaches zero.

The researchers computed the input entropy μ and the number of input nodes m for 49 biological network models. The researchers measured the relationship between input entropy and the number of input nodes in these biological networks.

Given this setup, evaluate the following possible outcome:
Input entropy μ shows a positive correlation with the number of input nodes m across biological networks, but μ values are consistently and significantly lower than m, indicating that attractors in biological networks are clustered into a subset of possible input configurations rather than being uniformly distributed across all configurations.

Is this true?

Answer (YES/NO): NO